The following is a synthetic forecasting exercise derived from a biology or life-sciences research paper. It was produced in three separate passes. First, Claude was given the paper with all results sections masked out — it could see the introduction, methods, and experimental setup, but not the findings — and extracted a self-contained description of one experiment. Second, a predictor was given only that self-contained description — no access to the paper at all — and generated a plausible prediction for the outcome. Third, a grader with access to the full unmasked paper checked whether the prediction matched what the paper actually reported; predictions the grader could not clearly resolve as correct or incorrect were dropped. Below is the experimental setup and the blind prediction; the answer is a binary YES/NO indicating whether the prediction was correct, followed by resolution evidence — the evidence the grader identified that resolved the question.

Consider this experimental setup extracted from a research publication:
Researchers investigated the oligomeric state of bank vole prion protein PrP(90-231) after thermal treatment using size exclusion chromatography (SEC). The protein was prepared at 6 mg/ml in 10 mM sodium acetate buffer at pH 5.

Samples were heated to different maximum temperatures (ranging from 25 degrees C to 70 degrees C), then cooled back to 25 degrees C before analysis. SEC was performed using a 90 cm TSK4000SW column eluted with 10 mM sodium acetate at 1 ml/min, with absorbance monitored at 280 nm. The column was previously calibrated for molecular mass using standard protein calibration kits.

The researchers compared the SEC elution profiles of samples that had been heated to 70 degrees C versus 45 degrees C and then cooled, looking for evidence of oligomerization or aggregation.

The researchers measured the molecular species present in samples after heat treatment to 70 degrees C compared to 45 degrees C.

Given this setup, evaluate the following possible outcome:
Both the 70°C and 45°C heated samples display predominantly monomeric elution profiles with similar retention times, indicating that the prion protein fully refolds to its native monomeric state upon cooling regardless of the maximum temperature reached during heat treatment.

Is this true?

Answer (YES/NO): NO